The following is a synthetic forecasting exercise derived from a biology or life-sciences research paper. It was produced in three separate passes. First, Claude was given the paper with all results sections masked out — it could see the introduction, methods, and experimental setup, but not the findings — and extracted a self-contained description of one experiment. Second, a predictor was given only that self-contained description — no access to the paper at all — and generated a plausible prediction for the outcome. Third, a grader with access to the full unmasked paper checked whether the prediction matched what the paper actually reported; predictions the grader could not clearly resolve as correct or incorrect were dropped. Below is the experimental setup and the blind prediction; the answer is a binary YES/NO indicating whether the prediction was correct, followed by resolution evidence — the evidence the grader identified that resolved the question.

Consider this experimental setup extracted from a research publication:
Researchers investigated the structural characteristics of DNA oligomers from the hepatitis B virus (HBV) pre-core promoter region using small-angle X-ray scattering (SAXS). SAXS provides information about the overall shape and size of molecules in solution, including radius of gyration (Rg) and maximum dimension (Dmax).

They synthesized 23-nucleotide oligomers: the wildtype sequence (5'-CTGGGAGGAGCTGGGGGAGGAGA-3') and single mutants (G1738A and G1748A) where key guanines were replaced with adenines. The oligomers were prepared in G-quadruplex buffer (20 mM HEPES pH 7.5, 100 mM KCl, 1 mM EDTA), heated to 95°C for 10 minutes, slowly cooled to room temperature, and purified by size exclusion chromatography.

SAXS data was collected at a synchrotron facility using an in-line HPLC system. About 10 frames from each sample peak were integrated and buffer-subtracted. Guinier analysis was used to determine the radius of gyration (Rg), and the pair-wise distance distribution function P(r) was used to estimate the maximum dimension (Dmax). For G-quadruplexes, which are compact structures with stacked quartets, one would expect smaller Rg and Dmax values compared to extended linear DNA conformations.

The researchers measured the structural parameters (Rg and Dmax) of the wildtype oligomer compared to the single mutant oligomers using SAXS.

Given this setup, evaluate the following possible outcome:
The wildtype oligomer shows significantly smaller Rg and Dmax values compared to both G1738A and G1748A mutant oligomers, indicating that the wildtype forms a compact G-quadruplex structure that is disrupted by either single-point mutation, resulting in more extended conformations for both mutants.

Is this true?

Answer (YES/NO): NO